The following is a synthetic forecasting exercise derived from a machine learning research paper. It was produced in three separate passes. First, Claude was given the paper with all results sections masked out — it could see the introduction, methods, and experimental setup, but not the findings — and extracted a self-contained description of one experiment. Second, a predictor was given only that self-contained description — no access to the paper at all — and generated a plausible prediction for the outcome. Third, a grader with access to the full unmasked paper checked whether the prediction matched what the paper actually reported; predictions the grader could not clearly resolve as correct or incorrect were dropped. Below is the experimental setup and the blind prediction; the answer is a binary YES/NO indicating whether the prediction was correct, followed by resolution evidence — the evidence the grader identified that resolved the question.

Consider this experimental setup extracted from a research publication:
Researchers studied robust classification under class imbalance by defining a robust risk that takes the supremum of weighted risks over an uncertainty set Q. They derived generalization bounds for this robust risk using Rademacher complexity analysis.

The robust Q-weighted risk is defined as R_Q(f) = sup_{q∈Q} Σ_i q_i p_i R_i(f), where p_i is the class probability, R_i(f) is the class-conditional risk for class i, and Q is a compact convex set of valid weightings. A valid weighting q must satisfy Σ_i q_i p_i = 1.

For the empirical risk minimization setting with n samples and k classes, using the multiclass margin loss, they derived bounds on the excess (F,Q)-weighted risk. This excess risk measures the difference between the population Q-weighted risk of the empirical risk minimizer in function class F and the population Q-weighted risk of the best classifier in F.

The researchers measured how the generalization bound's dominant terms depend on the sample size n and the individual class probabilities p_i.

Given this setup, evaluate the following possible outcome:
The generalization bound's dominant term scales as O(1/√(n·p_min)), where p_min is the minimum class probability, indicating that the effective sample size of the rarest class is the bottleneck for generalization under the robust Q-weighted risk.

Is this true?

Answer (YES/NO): NO